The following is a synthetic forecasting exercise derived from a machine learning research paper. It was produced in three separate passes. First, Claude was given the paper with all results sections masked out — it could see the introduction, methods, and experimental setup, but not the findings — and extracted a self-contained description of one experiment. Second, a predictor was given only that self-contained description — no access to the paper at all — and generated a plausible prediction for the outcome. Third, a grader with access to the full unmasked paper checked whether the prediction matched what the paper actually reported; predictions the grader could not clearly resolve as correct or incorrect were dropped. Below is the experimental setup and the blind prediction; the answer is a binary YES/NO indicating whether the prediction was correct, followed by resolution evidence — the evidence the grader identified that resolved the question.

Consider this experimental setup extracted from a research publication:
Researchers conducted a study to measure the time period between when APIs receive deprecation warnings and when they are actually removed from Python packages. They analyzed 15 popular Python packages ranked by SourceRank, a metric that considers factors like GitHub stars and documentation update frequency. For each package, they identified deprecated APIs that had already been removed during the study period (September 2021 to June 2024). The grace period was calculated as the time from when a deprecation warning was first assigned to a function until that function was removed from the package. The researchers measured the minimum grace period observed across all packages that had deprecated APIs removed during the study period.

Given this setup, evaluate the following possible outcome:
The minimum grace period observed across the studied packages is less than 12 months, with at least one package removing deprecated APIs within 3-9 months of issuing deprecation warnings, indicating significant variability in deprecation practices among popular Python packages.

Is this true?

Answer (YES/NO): YES